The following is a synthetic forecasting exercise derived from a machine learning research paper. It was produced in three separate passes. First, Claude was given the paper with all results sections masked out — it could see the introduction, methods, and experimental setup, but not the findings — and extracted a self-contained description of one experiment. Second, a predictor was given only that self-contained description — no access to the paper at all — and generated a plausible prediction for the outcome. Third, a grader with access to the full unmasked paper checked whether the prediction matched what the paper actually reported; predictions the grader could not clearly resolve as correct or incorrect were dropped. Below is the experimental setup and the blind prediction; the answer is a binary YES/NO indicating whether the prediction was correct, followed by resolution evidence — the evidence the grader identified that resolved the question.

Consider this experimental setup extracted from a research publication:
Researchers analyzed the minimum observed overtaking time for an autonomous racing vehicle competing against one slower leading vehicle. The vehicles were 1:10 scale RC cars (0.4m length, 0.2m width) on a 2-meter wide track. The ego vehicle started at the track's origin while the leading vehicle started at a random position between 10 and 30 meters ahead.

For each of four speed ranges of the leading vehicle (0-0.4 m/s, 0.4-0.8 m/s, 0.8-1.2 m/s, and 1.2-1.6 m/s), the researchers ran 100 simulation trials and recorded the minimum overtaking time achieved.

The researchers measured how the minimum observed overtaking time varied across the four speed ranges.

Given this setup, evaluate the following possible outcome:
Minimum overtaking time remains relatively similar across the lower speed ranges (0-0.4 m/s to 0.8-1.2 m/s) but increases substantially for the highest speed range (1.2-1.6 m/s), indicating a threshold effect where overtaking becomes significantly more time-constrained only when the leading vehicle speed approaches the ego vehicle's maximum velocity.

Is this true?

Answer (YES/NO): NO